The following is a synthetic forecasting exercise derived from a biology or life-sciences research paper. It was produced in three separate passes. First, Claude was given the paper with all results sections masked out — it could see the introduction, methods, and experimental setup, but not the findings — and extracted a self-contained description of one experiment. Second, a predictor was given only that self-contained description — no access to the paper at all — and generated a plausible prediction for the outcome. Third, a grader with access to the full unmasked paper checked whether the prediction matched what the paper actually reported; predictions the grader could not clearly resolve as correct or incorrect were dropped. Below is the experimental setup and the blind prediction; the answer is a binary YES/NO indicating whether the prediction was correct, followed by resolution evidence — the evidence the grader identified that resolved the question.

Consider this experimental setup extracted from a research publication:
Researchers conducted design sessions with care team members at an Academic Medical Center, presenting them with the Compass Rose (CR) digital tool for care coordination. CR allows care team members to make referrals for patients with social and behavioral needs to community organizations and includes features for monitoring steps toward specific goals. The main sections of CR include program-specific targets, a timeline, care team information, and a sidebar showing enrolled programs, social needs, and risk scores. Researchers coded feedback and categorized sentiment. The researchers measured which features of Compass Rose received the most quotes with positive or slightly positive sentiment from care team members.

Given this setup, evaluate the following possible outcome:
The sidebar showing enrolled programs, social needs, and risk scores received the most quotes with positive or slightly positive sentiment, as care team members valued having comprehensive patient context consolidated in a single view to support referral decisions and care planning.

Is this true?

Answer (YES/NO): YES